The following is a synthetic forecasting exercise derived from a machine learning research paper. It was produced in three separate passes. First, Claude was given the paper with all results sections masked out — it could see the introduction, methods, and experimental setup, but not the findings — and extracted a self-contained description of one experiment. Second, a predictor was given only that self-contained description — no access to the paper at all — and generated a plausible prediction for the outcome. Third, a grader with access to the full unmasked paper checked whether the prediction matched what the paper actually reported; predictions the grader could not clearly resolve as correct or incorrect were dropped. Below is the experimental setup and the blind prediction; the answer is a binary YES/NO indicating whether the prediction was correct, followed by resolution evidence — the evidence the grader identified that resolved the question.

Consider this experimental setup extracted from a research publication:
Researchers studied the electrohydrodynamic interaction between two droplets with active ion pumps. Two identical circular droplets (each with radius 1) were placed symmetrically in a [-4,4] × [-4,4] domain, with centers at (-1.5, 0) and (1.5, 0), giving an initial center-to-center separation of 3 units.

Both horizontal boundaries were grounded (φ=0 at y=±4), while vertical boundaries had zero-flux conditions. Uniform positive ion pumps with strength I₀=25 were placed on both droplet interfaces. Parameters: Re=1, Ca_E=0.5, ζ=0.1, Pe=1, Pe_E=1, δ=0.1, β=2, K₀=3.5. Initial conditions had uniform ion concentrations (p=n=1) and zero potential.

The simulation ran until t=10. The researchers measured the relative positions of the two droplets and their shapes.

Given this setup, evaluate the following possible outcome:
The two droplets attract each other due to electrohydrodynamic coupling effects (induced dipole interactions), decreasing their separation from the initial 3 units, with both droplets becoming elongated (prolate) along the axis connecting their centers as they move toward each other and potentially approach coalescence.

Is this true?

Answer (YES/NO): NO